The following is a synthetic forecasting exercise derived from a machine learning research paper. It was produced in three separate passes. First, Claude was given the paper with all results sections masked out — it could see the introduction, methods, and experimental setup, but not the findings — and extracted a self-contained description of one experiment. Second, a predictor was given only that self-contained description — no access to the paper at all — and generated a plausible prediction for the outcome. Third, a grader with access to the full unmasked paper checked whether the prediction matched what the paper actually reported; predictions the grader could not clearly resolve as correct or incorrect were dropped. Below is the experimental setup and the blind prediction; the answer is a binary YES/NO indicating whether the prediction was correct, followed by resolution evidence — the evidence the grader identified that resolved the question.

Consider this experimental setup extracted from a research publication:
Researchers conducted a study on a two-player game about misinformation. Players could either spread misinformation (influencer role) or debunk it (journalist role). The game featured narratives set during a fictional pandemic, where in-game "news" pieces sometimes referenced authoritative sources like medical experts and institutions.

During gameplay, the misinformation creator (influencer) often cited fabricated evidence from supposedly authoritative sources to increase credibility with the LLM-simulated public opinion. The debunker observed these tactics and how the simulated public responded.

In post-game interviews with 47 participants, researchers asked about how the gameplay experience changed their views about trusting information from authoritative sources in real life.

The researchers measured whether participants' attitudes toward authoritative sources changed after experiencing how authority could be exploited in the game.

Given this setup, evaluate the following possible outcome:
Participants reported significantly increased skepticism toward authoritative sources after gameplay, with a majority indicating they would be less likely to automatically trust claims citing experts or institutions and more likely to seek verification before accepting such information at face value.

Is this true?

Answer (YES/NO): YES